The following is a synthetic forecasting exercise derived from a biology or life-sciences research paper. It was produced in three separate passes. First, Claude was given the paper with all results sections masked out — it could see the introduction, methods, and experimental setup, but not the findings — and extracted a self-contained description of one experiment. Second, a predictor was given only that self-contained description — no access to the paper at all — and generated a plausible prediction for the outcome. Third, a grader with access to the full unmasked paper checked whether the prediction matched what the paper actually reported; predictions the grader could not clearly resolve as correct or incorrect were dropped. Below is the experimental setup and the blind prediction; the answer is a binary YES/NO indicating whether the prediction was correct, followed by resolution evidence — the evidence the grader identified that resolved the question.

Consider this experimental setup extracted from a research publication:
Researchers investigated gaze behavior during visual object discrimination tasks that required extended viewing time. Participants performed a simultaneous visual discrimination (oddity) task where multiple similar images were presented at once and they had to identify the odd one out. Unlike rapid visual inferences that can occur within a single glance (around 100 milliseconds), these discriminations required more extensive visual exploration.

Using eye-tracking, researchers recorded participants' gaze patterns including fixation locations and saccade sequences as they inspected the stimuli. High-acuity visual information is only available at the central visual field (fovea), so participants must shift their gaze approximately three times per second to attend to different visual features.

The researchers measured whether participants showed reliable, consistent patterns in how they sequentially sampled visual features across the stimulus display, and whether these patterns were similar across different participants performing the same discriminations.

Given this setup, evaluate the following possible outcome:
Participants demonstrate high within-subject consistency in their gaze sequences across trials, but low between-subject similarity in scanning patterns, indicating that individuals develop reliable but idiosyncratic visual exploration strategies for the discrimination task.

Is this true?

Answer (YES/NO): NO